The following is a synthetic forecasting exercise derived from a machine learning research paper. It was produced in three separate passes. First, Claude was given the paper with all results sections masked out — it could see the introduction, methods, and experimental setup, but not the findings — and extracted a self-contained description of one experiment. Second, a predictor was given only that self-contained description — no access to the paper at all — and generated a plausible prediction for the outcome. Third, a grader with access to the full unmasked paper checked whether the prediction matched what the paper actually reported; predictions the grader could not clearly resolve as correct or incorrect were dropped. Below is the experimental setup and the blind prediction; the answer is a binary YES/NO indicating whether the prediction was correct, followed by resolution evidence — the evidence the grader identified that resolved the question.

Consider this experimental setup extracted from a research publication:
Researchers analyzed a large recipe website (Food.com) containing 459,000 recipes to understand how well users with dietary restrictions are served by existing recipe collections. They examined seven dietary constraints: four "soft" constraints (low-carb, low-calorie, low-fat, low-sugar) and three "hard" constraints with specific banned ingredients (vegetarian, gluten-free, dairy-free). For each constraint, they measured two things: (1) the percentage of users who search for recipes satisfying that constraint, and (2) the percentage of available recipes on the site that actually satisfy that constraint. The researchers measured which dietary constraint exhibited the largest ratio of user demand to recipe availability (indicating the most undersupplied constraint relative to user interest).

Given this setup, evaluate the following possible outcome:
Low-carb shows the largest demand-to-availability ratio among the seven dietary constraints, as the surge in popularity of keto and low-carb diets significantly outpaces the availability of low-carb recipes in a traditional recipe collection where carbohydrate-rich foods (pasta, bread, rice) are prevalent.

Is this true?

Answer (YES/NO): NO